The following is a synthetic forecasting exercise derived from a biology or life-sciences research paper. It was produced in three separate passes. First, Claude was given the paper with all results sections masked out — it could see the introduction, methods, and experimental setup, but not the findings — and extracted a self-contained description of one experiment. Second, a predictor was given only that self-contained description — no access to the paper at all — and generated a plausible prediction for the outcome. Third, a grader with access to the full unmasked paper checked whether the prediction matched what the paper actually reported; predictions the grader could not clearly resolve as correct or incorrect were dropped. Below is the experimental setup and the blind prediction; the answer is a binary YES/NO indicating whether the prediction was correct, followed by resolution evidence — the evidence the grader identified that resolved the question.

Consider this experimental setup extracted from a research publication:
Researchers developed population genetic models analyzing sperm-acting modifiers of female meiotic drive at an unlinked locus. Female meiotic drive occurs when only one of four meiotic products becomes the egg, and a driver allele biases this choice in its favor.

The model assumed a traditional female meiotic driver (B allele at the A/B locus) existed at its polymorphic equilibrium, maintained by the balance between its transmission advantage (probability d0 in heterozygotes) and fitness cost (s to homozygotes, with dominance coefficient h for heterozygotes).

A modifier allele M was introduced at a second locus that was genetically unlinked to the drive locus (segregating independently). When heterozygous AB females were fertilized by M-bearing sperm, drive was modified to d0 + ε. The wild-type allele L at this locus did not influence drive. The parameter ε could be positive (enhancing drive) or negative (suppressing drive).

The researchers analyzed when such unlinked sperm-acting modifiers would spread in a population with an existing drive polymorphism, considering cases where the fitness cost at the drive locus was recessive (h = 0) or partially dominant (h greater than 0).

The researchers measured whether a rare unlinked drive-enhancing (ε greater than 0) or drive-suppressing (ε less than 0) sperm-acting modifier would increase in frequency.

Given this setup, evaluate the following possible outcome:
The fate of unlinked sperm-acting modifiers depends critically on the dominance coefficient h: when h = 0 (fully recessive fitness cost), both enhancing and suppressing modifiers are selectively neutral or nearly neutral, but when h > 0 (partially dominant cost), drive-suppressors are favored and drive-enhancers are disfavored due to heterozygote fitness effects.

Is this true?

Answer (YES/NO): NO